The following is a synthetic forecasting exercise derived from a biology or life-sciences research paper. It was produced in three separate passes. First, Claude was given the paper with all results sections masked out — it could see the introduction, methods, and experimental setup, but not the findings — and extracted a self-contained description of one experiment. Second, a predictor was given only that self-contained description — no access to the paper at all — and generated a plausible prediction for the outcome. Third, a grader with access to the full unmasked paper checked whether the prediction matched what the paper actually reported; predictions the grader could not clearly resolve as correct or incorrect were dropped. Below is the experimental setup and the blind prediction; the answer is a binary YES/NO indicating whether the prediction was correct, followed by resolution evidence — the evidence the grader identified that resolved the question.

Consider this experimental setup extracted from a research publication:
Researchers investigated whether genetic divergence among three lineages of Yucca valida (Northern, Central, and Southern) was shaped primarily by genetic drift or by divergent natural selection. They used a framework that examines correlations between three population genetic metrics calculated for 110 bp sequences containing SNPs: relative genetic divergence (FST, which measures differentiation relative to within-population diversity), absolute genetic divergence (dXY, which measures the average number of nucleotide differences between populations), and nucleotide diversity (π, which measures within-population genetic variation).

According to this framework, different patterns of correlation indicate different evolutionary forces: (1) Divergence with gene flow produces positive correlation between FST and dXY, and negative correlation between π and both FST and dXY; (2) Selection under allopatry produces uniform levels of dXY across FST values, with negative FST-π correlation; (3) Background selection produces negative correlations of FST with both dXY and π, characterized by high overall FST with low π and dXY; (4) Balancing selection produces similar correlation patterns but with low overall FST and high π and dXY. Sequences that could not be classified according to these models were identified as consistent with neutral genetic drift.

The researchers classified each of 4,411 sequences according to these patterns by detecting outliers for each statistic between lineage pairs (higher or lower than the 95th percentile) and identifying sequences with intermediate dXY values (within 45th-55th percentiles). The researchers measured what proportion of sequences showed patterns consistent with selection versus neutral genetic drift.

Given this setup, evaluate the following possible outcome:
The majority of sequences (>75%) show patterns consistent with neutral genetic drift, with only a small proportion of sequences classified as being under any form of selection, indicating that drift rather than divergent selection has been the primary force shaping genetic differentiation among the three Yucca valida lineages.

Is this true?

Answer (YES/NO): YES